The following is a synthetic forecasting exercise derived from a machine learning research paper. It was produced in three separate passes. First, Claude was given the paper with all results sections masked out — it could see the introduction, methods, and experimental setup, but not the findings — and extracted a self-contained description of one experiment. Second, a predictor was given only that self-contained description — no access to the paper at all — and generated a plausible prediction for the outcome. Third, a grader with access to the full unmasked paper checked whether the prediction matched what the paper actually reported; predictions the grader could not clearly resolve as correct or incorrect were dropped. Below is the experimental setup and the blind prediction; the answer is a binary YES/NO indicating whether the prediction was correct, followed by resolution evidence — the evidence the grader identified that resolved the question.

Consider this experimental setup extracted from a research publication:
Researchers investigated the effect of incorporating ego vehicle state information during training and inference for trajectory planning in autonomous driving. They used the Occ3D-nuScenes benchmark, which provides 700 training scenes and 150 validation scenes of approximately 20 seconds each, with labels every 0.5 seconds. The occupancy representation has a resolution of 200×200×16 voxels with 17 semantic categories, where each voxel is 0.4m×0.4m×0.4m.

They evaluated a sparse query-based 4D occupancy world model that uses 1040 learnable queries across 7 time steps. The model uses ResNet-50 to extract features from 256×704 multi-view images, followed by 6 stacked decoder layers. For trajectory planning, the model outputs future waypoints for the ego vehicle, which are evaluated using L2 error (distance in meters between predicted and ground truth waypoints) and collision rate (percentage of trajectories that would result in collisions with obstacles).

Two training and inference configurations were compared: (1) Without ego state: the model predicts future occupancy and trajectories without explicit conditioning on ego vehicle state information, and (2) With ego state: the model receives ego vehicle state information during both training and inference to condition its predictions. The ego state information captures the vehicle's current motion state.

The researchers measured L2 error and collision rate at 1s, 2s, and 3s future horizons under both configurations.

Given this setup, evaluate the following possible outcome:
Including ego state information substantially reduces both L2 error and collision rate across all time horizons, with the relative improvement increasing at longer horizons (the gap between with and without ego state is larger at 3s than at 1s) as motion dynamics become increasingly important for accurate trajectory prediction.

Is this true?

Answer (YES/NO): YES